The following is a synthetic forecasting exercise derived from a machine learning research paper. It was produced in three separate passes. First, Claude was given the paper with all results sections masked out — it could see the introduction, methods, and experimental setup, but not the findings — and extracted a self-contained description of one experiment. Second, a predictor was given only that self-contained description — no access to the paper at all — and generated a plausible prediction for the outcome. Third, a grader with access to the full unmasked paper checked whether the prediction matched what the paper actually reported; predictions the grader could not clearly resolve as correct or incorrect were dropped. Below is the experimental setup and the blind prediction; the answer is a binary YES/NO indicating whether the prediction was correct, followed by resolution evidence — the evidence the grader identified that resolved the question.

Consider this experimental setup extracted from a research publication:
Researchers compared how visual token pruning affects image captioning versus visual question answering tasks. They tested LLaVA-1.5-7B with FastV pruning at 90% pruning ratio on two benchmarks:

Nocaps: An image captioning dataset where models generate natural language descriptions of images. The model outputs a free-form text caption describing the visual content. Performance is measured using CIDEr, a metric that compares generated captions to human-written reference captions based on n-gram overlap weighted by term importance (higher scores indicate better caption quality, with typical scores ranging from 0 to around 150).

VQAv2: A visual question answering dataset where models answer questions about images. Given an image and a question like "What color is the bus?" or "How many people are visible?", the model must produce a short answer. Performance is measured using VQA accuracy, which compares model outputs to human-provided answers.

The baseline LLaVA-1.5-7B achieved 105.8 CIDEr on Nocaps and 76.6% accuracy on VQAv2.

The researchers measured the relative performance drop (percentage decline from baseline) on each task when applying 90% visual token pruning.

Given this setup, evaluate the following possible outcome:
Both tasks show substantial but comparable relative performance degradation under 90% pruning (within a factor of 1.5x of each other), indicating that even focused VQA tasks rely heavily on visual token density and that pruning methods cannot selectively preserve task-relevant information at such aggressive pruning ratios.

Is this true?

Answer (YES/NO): NO